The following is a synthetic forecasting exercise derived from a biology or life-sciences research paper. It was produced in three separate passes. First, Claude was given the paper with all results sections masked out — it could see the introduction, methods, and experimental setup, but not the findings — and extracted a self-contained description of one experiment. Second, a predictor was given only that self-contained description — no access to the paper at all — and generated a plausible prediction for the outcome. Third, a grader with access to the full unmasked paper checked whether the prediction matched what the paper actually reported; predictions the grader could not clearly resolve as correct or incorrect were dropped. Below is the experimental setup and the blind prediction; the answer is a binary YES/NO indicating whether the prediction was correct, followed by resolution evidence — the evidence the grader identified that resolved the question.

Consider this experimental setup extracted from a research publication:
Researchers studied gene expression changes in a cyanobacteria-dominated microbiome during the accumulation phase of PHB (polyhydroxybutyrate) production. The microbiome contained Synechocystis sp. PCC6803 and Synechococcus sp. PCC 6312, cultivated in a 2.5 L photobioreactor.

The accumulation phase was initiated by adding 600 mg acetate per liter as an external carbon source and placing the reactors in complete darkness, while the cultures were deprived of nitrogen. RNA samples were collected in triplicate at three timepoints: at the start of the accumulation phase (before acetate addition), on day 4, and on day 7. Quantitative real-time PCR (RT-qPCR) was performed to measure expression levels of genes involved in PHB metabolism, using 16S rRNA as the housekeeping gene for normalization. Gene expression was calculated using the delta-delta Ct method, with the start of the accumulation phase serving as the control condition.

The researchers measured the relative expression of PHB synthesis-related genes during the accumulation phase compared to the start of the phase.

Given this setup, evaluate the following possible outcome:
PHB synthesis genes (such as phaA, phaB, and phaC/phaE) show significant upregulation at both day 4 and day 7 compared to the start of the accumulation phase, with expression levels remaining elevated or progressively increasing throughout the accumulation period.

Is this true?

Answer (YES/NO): NO